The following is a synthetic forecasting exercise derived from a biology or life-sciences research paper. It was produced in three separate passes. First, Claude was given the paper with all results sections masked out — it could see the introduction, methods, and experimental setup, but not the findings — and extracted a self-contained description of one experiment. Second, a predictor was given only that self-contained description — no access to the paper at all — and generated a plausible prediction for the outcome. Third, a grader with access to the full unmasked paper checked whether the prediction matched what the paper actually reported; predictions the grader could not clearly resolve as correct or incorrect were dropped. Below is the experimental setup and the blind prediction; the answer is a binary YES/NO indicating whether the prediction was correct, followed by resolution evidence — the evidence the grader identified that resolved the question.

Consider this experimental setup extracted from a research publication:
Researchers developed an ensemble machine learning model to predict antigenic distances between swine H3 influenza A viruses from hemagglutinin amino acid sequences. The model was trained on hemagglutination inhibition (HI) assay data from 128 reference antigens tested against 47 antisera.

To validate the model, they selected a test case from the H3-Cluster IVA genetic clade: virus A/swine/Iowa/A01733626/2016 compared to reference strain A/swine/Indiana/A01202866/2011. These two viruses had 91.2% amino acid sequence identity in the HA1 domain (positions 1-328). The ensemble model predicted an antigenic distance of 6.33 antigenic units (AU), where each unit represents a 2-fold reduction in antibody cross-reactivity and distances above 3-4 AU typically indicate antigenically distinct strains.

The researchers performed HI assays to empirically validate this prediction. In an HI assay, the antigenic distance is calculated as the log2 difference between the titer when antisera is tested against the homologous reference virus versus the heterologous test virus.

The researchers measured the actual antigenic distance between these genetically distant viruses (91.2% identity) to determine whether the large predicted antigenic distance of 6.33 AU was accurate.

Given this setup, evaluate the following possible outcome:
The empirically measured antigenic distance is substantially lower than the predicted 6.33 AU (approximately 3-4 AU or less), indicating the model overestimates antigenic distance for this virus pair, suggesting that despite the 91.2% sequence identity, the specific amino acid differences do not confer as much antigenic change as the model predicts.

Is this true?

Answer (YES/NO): NO